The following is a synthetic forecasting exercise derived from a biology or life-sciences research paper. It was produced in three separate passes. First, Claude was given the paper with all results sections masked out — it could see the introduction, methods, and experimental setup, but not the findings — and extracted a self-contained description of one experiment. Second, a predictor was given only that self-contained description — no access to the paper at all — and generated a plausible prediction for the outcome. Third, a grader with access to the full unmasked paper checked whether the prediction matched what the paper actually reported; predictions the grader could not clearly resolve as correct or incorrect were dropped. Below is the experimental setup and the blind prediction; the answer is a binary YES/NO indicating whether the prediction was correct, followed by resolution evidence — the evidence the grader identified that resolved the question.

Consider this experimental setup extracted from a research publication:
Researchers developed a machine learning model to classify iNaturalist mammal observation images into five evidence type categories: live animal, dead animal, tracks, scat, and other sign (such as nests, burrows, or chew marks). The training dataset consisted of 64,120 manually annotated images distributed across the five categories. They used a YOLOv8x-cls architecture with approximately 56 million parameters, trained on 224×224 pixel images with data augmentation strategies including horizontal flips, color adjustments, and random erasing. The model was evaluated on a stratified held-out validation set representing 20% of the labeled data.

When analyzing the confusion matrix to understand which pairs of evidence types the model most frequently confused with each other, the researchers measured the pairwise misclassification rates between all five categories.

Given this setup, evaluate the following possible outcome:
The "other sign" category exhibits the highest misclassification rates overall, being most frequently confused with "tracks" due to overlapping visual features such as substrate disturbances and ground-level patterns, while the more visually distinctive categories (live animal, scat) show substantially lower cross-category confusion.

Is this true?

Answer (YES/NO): NO